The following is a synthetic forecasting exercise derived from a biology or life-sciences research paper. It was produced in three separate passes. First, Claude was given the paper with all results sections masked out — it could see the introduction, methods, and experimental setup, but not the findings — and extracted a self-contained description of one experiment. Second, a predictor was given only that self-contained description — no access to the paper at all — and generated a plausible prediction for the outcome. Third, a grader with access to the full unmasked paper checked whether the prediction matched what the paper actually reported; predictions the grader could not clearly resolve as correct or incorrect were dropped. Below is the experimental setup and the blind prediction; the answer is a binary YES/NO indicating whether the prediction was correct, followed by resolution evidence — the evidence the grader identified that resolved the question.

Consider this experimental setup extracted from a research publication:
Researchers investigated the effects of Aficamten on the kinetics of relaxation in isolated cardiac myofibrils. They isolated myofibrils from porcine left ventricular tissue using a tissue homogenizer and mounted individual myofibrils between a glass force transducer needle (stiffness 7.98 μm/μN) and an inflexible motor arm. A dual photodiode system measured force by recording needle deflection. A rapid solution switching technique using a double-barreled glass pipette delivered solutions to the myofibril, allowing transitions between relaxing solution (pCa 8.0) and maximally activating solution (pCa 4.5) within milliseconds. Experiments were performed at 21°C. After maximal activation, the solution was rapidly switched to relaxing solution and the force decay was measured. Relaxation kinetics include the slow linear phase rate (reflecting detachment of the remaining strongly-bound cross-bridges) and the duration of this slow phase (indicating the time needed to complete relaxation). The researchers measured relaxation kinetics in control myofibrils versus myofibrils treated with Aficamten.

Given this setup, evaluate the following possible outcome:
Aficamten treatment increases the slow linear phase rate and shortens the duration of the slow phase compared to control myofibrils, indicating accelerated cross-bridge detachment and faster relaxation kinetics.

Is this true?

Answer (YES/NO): YES